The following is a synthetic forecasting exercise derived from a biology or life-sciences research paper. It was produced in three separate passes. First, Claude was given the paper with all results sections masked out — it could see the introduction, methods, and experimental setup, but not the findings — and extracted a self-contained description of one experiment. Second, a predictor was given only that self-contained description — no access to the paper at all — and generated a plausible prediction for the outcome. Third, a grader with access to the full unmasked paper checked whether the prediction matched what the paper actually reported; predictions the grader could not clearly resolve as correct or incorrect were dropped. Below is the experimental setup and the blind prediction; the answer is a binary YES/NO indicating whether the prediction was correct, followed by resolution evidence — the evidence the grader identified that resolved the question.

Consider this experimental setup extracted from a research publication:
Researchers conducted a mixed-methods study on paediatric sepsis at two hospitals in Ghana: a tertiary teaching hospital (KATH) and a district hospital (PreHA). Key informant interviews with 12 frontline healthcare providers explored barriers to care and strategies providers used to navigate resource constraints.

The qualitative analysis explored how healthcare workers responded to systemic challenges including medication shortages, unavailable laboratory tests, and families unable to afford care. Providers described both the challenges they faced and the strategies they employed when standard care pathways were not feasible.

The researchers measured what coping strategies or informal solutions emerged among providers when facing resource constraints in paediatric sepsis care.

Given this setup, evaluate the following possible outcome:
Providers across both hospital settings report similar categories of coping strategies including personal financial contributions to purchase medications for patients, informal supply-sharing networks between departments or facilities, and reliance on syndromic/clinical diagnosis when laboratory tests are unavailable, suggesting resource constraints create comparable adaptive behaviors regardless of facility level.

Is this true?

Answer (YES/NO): NO